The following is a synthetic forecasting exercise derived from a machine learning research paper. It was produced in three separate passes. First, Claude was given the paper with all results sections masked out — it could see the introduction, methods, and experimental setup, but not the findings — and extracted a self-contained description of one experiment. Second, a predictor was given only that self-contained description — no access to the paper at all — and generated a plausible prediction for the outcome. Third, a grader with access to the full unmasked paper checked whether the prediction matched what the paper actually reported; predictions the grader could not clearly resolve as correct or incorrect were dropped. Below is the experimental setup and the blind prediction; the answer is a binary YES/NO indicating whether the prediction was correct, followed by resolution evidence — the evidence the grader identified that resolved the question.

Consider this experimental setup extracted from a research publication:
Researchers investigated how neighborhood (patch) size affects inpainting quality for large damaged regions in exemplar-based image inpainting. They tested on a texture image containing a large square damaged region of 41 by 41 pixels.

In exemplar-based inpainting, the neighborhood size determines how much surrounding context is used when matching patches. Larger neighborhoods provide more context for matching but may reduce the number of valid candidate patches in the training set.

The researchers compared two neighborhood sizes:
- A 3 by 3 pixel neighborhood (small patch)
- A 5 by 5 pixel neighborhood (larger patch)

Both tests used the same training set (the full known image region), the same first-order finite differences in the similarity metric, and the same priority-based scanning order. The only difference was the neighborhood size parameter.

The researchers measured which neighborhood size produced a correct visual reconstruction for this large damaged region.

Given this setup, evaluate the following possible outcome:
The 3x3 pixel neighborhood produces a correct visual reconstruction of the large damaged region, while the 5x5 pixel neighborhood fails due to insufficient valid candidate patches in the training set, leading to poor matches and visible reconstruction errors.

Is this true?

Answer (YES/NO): NO